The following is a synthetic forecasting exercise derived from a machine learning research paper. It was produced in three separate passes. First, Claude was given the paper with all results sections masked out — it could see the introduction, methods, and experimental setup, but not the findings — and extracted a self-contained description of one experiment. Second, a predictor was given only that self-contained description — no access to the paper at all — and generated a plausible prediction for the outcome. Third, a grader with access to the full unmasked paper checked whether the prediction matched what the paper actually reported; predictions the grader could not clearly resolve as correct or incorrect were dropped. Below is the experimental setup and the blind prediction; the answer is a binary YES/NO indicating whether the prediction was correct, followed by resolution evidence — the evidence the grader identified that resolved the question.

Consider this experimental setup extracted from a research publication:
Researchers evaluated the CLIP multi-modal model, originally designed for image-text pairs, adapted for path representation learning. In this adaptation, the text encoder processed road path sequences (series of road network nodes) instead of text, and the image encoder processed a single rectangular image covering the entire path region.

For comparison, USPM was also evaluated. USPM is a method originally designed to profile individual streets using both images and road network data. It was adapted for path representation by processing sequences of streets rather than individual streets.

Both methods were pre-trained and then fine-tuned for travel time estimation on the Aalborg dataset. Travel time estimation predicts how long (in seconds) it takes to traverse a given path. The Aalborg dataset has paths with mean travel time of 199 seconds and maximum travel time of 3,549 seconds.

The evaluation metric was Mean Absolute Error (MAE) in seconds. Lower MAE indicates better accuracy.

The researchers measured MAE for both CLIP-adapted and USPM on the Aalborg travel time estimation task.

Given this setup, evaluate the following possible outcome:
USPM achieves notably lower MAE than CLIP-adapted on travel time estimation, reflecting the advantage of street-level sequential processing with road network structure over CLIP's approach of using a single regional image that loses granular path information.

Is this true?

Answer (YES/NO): YES